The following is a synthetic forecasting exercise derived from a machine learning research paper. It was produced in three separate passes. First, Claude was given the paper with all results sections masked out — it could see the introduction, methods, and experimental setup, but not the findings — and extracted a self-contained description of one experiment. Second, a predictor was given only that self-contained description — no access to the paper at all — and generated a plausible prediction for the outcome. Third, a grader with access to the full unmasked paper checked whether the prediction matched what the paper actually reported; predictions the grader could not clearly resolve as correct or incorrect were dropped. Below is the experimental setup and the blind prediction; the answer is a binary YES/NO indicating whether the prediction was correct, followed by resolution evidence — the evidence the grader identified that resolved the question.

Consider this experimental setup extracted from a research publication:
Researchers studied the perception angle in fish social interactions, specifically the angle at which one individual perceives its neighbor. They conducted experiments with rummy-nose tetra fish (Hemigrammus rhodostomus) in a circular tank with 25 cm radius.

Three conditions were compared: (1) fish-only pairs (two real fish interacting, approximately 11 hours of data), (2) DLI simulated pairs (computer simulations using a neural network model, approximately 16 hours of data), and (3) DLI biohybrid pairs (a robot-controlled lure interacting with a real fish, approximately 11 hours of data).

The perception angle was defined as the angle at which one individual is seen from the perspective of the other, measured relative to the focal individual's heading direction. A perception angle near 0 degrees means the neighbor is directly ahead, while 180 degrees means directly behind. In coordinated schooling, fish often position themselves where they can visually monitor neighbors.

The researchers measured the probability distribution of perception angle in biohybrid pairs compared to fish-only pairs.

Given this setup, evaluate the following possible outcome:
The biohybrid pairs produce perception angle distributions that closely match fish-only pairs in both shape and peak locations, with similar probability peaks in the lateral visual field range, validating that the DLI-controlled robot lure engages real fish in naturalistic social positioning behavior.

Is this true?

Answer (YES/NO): NO